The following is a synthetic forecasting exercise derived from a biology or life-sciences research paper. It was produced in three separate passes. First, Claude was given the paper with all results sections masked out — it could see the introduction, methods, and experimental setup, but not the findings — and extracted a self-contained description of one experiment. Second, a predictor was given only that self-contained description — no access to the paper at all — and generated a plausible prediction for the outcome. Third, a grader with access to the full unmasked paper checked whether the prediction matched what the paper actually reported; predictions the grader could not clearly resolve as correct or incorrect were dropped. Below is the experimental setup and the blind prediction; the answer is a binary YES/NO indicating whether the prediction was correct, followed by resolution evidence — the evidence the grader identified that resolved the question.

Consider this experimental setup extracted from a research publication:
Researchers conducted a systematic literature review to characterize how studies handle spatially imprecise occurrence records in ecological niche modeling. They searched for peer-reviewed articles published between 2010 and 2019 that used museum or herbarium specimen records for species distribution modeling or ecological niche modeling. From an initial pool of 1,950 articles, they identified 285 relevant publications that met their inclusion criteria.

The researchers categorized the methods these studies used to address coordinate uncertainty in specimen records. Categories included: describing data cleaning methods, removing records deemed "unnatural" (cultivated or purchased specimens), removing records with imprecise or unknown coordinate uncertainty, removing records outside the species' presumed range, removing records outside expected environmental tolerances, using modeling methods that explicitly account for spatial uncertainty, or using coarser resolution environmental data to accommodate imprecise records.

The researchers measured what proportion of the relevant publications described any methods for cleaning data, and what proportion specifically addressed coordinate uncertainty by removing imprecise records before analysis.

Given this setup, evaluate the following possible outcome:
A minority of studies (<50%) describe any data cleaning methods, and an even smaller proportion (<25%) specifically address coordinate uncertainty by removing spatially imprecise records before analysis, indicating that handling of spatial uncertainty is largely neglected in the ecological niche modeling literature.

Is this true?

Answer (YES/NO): NO